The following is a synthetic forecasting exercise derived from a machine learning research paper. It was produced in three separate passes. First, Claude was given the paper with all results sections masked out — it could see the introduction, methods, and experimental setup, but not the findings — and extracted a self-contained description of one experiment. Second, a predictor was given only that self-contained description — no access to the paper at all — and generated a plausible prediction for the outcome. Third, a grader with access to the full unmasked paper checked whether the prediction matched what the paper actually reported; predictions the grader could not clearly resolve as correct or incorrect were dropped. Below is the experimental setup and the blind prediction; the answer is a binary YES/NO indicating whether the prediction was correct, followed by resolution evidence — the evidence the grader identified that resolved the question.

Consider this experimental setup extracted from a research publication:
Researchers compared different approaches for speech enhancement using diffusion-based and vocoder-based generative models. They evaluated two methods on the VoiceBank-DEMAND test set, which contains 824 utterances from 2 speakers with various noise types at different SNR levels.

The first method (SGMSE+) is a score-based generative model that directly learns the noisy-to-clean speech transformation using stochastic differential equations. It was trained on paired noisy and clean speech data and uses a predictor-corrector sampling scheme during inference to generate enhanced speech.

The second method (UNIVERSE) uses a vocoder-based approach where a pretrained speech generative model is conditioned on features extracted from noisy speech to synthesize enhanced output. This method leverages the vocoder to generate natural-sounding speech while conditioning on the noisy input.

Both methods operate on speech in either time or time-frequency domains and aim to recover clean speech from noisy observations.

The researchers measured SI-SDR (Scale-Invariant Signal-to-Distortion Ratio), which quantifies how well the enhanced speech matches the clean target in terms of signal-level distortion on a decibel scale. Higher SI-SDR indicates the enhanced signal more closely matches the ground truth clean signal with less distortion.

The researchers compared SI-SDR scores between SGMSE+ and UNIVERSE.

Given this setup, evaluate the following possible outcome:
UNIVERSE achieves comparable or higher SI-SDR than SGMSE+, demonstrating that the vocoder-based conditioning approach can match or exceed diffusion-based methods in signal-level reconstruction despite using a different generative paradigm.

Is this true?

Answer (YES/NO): NO